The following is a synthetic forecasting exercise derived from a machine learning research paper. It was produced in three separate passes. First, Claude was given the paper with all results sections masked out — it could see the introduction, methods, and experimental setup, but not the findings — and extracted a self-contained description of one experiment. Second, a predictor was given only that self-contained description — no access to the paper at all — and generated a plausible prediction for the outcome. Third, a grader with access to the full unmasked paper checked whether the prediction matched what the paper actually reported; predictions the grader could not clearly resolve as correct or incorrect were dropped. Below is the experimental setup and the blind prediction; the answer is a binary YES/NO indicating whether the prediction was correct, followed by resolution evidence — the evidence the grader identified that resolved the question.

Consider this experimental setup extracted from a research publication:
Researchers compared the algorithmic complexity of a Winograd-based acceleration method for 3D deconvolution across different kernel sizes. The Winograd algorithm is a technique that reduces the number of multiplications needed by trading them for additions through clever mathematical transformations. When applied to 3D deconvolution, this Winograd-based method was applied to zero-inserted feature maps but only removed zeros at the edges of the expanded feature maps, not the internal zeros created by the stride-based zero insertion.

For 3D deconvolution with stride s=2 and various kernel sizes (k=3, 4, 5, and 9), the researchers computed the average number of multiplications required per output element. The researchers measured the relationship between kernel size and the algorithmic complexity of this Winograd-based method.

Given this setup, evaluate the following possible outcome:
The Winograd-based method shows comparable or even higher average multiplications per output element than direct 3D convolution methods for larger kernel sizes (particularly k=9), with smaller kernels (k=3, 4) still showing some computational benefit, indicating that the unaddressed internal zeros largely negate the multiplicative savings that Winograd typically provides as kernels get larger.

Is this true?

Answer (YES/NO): NO